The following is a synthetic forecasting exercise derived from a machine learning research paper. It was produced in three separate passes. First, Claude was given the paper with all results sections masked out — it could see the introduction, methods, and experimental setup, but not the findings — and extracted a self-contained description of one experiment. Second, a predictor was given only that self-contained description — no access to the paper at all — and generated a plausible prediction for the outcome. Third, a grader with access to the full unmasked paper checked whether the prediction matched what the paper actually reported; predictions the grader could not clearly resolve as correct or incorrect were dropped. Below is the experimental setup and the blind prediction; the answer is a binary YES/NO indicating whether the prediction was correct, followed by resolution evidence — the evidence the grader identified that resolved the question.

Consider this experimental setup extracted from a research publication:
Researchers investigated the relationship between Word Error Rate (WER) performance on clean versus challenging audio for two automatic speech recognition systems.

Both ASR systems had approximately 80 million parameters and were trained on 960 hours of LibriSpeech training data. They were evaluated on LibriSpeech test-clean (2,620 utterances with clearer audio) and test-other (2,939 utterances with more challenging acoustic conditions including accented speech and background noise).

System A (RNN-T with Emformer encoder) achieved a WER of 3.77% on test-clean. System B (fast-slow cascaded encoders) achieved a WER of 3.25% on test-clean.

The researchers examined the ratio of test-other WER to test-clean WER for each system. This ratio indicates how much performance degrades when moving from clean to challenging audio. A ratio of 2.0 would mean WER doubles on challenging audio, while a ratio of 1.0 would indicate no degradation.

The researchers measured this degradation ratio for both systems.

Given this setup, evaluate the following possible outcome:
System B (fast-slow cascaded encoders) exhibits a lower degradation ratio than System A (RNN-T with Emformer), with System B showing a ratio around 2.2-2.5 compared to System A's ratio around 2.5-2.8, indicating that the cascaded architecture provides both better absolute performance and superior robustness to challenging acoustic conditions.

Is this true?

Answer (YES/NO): YES